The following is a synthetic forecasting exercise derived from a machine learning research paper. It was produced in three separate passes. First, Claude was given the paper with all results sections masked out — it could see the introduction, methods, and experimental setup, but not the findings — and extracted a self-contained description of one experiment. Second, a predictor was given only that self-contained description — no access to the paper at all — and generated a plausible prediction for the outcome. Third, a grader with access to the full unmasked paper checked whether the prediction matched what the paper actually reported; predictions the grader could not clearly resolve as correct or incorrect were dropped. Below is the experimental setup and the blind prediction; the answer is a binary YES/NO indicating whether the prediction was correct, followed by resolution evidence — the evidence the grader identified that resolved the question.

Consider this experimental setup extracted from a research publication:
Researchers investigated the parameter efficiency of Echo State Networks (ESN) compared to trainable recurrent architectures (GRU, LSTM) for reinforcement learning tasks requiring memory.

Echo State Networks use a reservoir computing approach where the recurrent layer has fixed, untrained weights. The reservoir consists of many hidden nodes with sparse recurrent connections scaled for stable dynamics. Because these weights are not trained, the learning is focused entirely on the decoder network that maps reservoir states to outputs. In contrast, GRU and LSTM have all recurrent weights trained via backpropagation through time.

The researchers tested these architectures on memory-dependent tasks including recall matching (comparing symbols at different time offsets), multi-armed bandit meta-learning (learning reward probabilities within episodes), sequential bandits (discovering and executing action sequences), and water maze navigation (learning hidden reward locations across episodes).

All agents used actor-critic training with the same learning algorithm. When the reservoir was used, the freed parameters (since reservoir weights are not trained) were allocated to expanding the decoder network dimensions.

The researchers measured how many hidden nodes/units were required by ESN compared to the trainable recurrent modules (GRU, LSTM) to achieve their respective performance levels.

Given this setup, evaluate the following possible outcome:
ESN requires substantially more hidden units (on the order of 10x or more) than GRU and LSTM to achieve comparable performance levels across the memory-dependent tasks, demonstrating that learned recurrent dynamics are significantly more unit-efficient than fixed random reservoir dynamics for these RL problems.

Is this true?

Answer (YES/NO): NO